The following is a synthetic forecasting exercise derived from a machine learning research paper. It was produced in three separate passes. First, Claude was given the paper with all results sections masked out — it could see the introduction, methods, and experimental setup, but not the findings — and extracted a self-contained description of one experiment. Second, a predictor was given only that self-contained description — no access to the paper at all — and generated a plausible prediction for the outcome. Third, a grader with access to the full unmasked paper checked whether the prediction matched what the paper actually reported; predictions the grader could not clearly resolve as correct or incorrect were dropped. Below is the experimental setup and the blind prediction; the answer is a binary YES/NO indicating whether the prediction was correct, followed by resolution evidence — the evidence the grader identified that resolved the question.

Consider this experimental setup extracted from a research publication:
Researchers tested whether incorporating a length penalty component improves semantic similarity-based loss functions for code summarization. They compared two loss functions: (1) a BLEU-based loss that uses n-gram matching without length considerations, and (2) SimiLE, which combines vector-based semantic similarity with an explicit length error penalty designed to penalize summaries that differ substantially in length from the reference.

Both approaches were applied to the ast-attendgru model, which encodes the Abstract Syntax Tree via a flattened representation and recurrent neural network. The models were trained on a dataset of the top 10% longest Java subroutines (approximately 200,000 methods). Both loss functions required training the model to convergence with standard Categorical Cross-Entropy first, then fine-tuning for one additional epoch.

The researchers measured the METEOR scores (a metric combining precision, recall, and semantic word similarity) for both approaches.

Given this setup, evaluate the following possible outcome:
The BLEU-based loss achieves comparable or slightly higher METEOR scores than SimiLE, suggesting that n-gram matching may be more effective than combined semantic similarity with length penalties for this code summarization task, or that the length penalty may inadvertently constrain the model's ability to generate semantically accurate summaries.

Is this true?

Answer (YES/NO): YES